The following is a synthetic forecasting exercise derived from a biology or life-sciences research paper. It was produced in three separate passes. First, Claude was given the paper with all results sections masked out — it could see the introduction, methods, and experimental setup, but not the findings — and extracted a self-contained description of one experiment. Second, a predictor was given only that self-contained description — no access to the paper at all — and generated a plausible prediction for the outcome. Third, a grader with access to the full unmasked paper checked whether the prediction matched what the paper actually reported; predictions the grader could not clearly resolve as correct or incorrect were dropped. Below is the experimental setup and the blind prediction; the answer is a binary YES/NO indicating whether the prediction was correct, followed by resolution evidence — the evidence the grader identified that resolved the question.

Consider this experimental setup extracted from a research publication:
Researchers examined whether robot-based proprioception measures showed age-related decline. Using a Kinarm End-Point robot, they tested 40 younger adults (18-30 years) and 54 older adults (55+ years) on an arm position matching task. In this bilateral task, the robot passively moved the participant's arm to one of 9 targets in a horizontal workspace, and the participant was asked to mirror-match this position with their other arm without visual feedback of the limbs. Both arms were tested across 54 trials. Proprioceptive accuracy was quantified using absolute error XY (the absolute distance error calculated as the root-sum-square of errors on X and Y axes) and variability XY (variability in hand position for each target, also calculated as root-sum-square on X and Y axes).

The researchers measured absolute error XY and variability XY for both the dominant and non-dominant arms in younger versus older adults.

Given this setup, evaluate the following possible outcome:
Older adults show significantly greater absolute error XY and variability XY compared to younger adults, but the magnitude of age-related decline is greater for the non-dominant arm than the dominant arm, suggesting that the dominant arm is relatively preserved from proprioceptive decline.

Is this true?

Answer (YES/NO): NO